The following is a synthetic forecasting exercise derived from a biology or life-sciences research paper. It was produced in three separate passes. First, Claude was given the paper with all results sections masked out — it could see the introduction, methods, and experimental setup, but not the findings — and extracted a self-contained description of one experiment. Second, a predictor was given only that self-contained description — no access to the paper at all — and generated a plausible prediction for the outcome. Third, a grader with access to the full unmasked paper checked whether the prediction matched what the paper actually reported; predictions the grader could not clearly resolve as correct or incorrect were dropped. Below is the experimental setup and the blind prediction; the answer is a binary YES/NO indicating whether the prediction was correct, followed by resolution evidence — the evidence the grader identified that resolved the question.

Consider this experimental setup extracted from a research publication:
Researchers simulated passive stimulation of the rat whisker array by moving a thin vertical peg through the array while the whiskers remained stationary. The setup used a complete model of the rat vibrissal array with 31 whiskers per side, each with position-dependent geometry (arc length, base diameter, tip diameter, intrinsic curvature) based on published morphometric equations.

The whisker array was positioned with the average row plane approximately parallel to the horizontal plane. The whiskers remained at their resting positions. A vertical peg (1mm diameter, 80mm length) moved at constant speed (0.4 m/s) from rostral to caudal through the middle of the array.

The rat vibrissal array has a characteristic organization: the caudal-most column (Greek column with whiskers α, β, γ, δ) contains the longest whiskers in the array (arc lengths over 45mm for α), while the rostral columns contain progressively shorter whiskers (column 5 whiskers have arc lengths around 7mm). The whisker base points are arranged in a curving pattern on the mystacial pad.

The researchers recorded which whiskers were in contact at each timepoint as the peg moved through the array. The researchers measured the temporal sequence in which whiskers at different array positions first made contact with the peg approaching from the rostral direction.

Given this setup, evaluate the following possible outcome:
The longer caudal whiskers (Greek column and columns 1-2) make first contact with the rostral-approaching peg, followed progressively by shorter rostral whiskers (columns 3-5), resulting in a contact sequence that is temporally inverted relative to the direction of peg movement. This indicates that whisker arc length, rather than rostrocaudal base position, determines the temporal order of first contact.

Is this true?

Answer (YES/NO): NO